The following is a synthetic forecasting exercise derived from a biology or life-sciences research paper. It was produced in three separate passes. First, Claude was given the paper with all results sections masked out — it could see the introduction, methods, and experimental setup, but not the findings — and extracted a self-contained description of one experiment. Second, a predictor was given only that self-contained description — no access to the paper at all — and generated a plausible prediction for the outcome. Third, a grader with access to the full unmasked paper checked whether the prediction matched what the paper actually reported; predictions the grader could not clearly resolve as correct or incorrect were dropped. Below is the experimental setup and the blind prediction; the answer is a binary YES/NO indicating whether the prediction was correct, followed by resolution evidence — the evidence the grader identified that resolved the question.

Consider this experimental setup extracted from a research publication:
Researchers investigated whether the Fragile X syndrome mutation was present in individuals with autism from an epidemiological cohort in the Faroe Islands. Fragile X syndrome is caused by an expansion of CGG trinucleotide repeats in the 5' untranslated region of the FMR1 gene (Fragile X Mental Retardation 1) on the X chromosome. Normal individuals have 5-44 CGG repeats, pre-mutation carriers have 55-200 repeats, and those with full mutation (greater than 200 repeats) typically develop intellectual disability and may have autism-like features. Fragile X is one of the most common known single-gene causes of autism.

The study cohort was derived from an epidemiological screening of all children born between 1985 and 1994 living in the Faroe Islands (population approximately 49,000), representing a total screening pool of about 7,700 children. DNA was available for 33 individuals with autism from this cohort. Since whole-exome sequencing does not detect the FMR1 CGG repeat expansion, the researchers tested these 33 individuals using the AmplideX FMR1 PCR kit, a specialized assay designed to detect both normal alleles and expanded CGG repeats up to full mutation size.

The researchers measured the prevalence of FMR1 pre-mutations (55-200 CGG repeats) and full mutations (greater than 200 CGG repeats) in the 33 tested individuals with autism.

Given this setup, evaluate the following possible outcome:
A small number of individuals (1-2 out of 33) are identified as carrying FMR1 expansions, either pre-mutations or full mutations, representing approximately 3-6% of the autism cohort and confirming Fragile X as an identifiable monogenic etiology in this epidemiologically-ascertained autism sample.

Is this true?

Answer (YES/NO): NO